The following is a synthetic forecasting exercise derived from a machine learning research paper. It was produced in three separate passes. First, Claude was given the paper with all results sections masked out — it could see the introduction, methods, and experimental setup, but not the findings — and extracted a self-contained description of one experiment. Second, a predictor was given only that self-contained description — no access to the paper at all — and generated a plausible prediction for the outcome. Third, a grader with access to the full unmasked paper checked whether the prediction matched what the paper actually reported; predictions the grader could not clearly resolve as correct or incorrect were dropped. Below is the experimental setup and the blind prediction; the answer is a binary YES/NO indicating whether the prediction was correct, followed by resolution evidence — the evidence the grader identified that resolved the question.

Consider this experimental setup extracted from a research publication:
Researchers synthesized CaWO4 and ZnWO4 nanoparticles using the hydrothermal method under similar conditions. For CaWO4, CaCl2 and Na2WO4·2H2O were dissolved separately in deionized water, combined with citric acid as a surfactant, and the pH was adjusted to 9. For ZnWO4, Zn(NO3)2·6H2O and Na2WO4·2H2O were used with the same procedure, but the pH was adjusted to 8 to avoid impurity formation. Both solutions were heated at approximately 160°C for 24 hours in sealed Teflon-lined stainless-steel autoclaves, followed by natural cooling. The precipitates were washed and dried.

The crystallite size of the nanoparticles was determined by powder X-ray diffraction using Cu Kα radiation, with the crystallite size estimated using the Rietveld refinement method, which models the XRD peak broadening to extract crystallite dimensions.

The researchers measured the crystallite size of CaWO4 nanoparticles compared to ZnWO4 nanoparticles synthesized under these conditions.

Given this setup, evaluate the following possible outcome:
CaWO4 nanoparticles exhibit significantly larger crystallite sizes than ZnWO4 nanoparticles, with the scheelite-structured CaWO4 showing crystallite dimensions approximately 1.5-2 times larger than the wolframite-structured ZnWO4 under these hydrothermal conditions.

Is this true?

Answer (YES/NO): NO